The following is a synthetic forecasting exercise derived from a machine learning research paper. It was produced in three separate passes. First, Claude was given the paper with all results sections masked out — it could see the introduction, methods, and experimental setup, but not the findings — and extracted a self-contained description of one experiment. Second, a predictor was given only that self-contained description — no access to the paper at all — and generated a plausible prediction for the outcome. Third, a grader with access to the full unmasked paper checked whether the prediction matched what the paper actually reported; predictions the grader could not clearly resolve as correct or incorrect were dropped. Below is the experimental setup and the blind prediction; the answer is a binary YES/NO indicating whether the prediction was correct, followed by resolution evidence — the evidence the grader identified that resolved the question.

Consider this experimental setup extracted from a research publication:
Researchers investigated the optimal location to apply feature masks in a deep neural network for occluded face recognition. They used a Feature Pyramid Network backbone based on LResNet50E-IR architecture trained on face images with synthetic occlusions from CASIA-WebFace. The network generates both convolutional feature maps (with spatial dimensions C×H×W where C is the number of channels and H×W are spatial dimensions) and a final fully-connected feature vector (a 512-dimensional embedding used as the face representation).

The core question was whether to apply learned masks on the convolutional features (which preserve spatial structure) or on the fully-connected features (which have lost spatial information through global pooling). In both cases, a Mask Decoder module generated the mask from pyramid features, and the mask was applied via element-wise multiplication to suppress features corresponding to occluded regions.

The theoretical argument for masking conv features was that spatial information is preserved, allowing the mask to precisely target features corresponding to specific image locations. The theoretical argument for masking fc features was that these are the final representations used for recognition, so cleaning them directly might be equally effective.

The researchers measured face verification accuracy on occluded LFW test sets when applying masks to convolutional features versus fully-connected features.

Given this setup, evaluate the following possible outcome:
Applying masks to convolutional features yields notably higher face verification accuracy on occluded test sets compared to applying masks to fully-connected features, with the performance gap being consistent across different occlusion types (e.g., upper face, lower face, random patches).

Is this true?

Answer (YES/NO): NO